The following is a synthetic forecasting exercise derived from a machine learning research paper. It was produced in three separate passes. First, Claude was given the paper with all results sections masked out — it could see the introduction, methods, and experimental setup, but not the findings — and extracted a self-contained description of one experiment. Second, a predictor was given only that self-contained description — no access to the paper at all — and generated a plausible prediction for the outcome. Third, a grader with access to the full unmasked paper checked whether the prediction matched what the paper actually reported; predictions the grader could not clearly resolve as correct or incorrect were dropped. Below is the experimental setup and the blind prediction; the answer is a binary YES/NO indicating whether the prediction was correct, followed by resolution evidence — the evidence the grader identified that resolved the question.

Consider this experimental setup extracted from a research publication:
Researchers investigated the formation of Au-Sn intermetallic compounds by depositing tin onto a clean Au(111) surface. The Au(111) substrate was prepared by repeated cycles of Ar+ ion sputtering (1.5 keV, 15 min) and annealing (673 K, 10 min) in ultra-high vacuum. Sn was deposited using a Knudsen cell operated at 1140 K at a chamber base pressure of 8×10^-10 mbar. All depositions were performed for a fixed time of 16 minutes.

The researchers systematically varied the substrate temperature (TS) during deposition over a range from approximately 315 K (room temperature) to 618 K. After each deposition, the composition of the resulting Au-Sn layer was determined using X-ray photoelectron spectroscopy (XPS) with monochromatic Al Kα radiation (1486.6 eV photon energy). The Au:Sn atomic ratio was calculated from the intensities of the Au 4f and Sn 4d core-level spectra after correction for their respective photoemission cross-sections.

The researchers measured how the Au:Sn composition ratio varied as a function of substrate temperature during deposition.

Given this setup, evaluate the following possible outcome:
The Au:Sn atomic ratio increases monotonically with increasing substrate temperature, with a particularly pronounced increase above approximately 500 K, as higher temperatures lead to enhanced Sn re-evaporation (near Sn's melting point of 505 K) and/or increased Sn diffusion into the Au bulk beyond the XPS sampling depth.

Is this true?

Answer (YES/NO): YES